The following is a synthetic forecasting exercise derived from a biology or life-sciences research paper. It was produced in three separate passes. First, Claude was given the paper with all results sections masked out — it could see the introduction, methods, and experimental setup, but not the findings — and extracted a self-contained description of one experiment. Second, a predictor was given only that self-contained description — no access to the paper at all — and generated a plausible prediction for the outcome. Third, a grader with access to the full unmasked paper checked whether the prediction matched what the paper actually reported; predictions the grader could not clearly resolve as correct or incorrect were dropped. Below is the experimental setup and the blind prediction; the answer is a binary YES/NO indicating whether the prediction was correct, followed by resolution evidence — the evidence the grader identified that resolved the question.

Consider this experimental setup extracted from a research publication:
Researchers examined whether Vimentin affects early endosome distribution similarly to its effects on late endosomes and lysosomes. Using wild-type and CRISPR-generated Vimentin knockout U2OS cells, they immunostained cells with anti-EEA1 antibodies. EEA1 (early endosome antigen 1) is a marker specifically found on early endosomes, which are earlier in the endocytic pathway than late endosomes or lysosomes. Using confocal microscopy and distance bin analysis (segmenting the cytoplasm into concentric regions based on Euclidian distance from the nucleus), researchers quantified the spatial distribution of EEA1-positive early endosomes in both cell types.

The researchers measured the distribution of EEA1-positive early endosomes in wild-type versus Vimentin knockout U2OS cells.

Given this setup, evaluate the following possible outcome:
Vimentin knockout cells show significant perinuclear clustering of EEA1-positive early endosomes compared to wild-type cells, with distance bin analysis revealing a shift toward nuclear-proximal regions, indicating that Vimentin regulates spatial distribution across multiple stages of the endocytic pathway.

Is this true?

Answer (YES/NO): NO